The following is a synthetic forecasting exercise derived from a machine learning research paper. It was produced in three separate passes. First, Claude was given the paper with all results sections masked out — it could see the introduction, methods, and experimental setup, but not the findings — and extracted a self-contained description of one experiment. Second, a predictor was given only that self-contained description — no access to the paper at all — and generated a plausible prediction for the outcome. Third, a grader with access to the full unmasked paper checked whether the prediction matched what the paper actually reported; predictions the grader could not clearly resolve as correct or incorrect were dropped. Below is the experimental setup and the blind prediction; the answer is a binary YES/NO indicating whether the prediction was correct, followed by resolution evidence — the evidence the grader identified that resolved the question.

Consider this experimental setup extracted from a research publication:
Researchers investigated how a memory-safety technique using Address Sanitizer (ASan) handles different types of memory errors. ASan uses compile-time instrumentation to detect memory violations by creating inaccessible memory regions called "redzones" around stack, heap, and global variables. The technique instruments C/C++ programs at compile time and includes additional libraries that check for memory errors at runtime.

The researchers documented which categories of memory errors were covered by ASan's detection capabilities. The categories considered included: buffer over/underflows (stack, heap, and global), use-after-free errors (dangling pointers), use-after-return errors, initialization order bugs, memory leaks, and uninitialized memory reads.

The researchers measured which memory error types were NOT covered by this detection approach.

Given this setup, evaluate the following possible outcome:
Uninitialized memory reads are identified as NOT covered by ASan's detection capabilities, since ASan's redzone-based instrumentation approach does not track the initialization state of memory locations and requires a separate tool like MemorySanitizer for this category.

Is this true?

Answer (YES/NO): YES